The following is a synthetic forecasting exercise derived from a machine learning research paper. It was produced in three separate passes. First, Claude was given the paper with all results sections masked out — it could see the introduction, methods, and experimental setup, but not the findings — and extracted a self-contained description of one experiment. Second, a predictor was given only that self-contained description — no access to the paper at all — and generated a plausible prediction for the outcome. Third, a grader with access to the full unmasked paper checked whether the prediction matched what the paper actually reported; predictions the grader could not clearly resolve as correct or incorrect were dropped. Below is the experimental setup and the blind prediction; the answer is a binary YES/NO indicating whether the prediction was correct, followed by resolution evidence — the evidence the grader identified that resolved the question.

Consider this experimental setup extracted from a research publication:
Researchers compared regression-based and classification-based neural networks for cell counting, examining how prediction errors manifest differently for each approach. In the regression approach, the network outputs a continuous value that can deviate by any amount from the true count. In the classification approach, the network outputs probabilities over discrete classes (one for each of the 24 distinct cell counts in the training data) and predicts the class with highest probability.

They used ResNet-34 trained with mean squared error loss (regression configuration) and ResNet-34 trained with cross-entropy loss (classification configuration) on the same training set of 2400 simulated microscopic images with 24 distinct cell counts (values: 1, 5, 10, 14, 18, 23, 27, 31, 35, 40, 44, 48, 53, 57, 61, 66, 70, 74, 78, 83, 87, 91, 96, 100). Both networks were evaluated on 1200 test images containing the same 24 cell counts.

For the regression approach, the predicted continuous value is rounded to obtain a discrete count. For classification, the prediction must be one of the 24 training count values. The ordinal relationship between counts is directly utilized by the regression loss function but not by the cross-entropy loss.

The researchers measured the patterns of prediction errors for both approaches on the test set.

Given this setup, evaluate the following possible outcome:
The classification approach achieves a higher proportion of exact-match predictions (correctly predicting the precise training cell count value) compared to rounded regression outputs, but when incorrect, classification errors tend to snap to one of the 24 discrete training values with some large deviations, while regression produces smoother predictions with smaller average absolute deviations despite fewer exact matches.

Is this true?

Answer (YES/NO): NO